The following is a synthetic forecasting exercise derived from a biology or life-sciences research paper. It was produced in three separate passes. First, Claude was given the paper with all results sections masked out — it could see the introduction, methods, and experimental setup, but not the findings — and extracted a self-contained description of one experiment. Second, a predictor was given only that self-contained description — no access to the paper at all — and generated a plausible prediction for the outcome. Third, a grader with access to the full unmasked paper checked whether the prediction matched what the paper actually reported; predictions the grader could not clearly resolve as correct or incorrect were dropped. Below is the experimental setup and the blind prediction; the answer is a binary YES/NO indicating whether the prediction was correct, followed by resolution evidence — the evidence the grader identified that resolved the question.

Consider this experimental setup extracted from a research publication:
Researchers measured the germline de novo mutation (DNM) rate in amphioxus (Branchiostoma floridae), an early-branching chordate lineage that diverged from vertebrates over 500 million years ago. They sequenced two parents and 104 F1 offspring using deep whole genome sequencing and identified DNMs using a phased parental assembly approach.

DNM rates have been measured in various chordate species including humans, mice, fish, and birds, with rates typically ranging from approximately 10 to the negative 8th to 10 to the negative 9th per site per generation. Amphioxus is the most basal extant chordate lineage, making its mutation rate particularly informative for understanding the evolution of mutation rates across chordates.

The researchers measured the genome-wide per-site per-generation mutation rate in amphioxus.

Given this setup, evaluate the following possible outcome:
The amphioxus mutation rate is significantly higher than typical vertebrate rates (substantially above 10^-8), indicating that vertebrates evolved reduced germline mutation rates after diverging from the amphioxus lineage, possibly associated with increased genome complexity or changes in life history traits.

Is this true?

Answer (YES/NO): NO